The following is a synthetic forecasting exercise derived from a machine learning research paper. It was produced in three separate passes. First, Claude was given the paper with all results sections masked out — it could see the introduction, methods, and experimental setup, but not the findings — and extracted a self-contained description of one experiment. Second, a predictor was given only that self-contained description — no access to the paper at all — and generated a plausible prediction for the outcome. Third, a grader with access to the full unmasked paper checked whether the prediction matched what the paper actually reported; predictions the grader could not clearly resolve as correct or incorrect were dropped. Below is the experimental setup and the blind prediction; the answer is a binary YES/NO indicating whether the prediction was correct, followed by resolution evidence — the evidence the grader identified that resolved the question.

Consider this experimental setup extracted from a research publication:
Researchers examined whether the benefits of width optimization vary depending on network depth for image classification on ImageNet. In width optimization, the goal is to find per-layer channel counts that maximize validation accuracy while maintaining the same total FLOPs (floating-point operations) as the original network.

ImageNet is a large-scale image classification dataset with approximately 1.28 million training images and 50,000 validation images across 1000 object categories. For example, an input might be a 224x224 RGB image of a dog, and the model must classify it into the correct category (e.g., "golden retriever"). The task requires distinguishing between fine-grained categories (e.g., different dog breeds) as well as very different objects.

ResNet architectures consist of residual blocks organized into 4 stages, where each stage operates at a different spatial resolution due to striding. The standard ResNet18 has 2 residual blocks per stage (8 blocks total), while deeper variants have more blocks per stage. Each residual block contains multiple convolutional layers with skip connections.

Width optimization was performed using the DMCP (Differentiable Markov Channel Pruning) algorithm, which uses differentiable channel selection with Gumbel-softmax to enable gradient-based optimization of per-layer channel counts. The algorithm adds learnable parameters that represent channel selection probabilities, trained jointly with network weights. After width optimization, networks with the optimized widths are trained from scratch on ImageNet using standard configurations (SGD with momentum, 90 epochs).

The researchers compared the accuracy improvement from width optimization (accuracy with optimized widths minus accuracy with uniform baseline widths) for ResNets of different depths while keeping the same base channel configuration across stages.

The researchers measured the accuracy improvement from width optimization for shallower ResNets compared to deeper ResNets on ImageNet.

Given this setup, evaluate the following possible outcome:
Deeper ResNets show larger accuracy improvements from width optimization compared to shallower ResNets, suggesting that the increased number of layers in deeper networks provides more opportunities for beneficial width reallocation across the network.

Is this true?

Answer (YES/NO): NO